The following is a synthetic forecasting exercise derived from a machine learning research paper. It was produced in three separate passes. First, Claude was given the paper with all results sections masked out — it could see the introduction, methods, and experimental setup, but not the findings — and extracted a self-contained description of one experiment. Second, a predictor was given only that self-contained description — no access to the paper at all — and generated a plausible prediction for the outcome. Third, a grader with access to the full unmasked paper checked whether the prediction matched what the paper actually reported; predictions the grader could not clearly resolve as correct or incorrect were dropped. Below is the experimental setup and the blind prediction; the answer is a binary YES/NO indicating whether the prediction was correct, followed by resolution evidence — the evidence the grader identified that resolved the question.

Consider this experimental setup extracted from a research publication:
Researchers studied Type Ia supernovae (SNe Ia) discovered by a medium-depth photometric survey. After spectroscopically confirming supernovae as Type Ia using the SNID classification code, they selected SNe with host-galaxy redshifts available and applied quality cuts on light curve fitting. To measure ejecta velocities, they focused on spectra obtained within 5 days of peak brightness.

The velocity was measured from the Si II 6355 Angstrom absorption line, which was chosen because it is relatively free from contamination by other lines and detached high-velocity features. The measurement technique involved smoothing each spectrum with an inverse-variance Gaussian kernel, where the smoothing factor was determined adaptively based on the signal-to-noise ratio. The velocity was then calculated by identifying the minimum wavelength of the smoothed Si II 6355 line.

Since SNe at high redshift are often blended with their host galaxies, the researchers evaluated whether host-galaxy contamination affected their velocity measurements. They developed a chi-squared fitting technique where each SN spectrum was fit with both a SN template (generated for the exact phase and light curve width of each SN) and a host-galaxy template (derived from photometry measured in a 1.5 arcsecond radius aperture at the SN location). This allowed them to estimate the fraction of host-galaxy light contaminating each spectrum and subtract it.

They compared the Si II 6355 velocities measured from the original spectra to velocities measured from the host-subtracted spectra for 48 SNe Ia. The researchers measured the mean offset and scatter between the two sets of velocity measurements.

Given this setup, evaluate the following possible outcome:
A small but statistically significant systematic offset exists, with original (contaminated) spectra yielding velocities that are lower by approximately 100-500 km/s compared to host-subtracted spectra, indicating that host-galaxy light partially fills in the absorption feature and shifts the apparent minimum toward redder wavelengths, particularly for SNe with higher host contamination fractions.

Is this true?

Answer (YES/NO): NO